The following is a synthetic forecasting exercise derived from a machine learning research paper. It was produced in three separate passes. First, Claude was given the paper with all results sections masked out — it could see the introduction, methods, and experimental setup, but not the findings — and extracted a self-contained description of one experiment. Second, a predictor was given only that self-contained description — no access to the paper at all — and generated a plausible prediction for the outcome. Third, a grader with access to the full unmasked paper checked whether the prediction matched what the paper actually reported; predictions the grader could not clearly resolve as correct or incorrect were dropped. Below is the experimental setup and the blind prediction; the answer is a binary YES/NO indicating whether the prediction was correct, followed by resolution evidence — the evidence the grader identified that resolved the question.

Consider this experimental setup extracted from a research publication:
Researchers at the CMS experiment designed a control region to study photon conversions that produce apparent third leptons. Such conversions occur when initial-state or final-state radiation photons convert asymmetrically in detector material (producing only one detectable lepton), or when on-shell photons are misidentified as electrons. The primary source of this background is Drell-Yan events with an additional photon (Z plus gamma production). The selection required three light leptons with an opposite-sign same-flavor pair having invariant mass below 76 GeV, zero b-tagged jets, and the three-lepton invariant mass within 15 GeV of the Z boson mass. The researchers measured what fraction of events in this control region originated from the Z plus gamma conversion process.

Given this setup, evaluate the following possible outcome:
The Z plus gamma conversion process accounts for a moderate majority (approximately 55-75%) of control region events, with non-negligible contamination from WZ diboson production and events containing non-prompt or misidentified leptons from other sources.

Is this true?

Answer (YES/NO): NO